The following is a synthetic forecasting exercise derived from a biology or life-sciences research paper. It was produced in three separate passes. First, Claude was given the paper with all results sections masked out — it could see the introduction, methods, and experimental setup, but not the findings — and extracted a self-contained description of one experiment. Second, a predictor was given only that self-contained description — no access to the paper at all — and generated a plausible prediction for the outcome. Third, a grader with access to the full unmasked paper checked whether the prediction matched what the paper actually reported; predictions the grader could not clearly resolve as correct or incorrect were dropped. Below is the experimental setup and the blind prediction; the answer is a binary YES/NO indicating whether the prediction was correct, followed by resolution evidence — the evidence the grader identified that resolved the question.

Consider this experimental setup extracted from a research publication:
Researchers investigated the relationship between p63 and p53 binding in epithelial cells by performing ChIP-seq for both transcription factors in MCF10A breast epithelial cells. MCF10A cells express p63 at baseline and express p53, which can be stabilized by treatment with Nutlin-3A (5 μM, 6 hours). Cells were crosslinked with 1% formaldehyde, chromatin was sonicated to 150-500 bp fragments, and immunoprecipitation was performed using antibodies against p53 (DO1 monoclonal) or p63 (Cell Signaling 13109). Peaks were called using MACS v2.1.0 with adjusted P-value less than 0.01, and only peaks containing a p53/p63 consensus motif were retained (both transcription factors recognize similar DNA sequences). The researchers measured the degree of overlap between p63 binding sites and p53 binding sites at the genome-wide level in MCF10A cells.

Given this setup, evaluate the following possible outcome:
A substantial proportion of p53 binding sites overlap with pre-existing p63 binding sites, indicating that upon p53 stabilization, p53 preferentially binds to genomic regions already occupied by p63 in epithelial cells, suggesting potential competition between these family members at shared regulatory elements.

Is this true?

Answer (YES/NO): YES